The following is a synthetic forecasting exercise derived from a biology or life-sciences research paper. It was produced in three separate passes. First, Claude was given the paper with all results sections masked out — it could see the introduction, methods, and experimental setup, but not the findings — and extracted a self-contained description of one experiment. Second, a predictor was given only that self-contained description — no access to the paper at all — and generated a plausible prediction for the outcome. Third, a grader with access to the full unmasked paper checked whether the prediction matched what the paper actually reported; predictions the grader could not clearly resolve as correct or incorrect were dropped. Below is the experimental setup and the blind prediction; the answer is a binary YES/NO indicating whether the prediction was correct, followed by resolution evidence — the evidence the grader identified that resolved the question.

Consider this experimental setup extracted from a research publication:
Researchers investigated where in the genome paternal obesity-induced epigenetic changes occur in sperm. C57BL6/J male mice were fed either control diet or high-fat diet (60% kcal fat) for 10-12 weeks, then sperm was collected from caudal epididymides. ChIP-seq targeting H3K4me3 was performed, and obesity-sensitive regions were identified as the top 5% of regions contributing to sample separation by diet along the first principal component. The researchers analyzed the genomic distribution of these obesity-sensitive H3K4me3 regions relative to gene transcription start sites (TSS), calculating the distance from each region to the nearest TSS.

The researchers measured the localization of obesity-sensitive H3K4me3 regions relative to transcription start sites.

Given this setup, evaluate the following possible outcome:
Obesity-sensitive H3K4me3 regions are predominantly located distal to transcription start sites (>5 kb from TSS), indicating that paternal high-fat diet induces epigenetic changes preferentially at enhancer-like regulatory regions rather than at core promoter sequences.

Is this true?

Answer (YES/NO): NO